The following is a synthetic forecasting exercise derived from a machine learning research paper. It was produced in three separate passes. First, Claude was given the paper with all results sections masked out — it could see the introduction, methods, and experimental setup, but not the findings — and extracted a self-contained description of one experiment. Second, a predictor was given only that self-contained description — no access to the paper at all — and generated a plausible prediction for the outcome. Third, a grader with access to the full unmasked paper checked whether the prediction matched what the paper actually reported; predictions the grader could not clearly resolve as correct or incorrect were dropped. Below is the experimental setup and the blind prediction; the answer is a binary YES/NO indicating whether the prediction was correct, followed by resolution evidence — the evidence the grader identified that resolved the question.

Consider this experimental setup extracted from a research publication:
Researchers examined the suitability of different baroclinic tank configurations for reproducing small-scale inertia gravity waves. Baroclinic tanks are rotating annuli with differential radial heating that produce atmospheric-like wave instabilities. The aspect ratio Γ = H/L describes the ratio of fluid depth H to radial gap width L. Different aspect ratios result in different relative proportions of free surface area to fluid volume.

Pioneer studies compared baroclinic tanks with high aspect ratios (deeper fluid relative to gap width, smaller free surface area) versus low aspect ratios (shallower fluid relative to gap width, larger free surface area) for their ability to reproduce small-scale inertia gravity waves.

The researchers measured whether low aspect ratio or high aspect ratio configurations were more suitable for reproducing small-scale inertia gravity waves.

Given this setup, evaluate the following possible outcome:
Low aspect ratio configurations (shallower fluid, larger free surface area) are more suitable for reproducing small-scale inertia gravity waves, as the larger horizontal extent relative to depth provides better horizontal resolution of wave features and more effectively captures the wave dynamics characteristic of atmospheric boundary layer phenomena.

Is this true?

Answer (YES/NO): YES